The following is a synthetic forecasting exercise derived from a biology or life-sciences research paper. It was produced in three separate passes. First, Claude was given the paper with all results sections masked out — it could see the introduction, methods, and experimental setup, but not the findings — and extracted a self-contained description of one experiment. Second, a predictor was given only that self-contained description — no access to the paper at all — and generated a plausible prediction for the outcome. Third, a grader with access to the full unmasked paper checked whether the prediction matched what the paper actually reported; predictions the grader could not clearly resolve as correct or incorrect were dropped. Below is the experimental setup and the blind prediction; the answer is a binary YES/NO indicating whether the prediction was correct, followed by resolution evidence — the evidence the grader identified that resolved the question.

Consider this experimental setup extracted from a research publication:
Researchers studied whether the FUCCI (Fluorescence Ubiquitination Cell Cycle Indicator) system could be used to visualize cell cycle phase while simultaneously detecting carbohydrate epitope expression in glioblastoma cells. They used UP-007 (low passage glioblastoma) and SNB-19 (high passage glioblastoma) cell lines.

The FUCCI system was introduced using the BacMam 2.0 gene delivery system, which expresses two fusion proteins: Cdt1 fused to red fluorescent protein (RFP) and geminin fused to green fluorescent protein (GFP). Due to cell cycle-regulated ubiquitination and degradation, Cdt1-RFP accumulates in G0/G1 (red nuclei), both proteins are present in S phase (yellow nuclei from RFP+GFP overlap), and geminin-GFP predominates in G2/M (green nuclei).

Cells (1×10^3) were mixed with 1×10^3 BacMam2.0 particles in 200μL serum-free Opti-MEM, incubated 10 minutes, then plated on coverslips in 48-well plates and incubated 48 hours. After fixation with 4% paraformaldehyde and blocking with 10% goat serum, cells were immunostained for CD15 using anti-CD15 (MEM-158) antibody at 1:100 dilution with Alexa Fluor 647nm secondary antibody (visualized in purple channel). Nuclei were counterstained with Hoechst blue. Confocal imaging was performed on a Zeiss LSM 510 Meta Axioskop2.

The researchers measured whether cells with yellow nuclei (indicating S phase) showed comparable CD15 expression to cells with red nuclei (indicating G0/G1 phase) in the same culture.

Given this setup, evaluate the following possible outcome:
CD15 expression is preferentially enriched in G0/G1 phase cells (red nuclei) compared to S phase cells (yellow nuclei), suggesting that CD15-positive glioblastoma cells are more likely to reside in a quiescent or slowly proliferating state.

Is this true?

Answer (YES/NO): YES